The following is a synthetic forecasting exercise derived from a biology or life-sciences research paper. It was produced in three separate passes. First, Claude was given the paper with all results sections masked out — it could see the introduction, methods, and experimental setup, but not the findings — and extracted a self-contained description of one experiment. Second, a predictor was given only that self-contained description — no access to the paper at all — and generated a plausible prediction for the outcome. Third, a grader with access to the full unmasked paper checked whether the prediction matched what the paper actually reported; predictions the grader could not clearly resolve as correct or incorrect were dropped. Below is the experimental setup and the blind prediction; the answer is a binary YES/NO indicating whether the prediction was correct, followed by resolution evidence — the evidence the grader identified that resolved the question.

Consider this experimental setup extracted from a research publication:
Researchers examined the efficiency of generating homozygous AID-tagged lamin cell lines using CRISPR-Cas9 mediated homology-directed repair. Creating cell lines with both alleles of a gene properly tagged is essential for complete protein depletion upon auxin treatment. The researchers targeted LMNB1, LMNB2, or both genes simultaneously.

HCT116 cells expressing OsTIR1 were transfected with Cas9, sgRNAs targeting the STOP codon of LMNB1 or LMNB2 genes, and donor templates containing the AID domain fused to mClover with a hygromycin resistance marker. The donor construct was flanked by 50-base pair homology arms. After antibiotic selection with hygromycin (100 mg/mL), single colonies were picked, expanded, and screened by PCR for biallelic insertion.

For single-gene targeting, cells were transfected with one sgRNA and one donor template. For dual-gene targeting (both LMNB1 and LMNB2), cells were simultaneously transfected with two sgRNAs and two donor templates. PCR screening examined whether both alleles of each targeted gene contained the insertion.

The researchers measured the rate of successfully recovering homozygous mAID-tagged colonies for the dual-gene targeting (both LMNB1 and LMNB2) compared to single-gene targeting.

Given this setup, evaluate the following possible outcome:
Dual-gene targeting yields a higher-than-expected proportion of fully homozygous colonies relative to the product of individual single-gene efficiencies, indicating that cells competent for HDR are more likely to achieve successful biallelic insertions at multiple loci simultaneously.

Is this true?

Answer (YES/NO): YES